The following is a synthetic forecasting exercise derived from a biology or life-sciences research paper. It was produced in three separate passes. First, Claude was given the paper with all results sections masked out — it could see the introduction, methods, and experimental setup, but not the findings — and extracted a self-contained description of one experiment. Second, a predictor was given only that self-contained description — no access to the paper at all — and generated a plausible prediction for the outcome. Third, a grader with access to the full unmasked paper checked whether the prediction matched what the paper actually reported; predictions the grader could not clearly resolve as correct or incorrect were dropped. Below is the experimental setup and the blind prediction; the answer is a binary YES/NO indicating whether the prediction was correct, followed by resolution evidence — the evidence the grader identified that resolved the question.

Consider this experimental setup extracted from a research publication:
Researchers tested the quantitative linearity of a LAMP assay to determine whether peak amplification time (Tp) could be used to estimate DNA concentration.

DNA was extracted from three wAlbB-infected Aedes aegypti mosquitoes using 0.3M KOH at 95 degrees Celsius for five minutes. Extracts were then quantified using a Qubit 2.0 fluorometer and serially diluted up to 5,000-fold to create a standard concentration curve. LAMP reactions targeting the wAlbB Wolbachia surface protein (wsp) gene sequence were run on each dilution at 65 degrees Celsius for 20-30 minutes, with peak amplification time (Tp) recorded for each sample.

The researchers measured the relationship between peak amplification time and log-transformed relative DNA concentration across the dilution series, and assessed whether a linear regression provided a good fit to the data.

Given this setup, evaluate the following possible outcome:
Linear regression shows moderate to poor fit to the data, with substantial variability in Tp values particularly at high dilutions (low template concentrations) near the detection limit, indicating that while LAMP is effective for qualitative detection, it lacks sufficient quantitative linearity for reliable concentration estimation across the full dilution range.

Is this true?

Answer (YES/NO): NO